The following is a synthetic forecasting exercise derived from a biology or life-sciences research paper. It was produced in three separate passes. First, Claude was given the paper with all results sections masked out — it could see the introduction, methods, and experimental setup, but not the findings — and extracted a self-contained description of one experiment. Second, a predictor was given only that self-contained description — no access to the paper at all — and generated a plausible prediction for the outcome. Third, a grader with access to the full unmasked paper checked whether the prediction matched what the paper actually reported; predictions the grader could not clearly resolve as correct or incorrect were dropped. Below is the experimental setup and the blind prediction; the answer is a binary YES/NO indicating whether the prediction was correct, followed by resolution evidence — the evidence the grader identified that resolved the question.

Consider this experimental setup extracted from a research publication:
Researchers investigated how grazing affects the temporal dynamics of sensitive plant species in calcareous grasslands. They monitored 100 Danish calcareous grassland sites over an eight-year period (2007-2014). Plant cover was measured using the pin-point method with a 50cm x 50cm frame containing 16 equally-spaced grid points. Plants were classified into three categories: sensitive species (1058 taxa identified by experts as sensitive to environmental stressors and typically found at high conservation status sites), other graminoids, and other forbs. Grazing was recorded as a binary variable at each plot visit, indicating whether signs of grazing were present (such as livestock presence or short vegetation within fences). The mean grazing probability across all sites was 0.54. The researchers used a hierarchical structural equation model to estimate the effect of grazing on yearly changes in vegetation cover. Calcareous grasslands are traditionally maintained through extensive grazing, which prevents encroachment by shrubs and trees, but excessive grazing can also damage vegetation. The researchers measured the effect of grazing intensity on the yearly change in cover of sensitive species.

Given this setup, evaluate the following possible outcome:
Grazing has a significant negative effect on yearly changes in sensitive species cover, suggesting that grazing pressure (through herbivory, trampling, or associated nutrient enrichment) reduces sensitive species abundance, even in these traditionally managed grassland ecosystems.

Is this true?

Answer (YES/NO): YES